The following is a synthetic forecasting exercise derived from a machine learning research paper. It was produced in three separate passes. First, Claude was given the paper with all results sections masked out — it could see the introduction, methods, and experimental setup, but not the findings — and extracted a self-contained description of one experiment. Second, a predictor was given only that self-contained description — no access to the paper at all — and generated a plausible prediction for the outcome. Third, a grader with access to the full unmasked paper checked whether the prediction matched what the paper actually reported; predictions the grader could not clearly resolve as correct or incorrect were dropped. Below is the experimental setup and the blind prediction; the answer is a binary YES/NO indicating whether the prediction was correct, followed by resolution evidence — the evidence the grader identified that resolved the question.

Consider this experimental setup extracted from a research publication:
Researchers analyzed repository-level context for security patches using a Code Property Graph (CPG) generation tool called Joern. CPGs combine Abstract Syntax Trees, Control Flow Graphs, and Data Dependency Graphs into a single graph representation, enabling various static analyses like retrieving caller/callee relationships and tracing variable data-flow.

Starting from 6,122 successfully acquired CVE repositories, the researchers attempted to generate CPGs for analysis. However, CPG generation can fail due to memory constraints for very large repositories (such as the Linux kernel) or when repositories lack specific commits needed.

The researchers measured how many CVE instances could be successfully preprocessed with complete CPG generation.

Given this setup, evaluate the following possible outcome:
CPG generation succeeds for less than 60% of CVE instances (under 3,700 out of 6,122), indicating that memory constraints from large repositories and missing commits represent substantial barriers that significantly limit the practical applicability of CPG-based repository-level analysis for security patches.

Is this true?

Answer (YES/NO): NO